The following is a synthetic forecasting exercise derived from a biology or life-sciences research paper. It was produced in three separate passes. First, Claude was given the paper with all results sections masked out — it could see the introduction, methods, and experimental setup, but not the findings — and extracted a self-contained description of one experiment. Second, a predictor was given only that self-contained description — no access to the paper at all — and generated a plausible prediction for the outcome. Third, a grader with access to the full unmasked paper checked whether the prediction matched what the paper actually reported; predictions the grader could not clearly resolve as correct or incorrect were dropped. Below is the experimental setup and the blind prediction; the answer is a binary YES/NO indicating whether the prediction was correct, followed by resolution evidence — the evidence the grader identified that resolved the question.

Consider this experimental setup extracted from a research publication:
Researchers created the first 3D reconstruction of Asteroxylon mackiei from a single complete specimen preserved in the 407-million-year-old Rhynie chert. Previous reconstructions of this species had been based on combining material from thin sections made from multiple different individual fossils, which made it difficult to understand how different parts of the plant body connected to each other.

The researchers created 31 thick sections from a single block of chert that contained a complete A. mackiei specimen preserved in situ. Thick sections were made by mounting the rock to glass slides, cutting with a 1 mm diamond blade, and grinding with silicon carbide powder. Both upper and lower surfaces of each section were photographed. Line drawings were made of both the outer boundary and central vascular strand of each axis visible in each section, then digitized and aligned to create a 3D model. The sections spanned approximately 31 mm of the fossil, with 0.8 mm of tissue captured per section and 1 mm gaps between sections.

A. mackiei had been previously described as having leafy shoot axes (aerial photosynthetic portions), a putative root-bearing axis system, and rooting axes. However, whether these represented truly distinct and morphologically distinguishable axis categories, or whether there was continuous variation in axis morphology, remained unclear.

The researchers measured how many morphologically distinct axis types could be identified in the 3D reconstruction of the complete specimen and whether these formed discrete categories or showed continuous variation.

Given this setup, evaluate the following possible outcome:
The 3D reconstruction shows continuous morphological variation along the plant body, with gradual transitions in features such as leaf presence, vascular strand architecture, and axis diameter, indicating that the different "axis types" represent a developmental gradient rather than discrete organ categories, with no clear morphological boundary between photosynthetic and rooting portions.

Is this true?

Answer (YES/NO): NO